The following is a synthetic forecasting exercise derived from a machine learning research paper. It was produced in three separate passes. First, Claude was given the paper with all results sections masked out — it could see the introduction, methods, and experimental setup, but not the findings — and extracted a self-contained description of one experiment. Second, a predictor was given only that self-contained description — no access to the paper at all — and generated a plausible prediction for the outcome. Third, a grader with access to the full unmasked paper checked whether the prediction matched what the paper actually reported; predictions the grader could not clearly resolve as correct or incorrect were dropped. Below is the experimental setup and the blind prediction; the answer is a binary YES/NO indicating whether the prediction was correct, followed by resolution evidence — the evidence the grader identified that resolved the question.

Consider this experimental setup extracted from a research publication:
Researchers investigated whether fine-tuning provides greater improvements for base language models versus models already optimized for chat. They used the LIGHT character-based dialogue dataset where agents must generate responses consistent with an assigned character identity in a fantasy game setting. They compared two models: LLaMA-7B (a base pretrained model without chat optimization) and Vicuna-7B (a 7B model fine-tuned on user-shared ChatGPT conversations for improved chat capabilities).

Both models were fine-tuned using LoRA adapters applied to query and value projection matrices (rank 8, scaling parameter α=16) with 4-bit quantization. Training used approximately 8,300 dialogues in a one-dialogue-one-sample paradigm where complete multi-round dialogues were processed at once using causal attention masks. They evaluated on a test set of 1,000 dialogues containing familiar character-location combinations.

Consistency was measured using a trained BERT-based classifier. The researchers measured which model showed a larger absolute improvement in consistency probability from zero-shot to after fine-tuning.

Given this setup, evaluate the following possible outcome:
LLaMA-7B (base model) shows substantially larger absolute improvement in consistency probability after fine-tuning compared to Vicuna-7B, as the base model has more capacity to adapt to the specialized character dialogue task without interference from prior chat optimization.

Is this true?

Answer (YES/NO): YES